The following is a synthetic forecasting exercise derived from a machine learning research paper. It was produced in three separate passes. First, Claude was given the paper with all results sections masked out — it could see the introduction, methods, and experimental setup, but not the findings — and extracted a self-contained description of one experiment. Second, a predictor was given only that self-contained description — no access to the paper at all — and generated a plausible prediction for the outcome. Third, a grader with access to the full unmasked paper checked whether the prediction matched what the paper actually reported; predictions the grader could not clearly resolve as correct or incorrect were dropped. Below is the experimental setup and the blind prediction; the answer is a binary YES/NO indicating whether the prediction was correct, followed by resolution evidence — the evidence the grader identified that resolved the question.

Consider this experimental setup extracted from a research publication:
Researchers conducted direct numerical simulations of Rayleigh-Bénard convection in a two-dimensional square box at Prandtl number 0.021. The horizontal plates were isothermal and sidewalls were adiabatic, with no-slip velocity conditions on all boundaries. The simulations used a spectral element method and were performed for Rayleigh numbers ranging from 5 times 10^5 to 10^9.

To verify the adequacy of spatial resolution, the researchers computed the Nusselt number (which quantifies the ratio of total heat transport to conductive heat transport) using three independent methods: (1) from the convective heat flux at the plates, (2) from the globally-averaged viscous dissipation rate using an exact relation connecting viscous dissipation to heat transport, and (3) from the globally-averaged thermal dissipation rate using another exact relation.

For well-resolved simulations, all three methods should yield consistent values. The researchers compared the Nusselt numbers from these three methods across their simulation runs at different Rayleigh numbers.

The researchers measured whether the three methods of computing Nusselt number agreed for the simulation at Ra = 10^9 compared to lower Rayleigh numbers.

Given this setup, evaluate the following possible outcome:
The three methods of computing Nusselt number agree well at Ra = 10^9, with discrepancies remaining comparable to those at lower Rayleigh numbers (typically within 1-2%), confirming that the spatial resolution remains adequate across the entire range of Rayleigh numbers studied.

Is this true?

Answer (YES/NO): NO